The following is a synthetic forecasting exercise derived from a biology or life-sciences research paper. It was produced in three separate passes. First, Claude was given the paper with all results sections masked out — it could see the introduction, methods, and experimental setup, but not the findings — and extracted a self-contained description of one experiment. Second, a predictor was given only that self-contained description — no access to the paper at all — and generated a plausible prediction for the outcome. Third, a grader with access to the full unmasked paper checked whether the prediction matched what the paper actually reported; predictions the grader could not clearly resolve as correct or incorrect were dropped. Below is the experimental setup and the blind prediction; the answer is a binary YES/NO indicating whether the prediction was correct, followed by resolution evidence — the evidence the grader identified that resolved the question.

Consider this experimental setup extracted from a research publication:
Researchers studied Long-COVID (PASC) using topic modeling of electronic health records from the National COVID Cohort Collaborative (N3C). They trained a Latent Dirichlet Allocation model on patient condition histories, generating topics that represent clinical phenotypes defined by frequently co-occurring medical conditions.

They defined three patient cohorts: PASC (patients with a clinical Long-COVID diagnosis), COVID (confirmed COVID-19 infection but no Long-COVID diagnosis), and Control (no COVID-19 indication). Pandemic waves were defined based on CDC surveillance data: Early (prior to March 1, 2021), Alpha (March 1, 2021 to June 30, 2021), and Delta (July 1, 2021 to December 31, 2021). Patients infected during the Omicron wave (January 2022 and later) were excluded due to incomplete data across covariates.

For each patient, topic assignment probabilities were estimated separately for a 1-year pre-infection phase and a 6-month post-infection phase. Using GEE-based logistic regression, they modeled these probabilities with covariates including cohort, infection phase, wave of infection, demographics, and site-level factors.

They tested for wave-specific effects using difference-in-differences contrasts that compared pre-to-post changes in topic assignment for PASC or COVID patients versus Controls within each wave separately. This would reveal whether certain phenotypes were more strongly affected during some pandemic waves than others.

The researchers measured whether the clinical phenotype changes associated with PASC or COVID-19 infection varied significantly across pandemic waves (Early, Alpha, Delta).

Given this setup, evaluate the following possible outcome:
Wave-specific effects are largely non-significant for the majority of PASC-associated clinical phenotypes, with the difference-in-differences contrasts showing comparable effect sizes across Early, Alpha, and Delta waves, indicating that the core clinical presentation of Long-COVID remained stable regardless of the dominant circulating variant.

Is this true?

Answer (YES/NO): NO